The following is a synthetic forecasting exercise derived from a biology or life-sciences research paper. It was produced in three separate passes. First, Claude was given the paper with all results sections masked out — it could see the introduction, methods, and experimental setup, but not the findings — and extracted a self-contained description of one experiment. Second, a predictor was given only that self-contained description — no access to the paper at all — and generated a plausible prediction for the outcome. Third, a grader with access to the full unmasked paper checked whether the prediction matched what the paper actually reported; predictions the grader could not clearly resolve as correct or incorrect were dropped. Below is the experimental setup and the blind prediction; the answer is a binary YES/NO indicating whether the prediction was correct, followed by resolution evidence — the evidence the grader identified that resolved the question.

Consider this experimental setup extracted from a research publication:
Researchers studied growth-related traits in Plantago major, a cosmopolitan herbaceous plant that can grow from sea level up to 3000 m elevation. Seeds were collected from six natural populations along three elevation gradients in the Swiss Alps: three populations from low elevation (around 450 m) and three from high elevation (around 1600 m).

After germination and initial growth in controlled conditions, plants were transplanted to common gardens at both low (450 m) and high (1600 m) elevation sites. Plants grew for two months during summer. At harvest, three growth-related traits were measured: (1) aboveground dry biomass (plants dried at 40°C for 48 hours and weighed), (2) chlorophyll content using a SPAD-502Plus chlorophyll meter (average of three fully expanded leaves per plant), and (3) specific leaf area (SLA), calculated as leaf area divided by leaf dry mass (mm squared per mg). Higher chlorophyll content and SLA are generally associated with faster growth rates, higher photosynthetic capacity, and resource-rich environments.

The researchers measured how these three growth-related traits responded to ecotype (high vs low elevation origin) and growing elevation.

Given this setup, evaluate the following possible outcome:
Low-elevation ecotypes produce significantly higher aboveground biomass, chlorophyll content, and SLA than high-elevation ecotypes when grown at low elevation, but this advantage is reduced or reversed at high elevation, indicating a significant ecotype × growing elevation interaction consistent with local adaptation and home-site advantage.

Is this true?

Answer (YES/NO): NO